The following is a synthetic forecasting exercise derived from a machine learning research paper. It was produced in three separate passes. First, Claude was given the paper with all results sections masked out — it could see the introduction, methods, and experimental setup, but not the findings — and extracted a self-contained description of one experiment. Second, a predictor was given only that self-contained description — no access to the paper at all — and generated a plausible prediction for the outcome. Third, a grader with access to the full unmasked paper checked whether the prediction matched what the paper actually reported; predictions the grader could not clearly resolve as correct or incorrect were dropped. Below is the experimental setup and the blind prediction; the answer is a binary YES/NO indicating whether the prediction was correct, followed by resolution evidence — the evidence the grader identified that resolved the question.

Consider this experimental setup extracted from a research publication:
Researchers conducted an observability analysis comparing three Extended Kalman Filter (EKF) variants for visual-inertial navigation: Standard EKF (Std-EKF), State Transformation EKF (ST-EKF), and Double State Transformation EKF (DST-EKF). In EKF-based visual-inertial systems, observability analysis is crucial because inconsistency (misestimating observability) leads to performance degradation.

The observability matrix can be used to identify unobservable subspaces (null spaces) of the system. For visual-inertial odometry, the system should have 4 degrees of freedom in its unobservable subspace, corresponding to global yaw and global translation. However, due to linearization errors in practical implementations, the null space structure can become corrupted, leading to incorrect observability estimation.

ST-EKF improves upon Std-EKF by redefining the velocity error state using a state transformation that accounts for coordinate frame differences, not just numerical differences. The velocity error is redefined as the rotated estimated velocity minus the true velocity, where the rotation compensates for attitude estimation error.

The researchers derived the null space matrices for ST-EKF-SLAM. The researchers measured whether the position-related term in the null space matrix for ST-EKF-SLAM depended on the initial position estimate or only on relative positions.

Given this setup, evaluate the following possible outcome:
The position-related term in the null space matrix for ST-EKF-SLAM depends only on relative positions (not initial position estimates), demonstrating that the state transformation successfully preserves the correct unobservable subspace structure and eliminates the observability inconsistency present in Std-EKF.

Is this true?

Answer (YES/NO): NO